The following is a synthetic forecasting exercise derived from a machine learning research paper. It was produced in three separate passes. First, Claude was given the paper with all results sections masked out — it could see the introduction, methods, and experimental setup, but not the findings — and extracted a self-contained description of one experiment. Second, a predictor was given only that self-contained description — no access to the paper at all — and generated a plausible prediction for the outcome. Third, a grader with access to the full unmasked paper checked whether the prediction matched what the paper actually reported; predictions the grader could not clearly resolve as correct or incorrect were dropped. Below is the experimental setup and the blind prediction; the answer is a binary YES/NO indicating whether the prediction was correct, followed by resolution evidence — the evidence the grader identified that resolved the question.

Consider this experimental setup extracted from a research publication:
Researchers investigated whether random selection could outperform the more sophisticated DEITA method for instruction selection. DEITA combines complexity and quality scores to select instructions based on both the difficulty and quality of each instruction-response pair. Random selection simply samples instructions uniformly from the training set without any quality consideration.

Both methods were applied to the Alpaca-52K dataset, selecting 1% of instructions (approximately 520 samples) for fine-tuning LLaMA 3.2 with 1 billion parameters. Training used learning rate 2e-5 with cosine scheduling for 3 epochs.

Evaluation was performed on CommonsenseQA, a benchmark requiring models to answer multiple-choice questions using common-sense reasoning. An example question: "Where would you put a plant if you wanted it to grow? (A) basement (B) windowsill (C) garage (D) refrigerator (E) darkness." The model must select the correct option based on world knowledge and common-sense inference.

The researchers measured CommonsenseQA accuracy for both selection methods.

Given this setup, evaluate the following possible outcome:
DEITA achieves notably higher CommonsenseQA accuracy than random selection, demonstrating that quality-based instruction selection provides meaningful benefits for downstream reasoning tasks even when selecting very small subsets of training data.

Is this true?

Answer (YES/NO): NO